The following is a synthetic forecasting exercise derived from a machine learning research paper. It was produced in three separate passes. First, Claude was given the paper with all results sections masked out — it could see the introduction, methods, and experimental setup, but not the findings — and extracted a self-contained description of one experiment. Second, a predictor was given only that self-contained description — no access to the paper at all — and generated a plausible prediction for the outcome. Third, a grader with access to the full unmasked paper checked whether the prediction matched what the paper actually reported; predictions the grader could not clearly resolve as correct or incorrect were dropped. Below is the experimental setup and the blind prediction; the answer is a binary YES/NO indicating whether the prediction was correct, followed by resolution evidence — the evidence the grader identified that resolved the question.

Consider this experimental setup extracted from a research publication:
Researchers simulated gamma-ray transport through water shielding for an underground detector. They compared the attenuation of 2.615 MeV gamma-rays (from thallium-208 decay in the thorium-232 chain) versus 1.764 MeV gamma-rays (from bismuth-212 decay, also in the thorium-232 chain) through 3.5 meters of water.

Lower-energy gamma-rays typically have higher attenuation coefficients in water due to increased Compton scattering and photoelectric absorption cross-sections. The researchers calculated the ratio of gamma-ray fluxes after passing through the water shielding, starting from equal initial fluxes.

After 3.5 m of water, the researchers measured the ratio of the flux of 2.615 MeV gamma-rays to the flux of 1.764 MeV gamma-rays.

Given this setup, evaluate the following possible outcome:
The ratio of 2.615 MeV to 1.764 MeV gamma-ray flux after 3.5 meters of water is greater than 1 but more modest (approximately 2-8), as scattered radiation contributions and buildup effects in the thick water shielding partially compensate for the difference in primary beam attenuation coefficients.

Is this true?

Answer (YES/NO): NO